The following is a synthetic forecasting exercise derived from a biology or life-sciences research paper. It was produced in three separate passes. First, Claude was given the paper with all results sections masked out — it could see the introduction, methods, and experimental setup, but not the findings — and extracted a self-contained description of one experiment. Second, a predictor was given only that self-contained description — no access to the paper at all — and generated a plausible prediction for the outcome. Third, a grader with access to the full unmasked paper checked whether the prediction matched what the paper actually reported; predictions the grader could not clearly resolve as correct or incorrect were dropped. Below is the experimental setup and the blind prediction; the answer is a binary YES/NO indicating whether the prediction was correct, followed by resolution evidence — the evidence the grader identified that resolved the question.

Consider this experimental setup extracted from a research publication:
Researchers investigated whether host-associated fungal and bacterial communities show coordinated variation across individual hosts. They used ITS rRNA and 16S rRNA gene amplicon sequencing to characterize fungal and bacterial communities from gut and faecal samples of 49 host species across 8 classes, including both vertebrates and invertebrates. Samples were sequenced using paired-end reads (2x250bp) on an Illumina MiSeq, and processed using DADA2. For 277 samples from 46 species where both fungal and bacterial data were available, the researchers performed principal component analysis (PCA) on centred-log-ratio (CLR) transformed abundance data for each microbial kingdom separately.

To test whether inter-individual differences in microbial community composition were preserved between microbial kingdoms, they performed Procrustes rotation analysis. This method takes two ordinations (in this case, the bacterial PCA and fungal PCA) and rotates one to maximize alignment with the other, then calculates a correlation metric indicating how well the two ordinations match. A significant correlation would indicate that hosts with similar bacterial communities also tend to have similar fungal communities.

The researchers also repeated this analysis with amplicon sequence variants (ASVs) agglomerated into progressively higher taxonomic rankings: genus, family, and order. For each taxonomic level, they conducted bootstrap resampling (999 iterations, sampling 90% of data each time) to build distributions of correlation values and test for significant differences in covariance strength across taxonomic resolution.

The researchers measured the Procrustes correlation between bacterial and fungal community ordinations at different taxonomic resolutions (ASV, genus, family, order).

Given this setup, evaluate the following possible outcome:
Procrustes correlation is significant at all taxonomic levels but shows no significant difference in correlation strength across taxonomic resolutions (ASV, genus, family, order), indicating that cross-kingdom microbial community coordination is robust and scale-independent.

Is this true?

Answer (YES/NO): NO